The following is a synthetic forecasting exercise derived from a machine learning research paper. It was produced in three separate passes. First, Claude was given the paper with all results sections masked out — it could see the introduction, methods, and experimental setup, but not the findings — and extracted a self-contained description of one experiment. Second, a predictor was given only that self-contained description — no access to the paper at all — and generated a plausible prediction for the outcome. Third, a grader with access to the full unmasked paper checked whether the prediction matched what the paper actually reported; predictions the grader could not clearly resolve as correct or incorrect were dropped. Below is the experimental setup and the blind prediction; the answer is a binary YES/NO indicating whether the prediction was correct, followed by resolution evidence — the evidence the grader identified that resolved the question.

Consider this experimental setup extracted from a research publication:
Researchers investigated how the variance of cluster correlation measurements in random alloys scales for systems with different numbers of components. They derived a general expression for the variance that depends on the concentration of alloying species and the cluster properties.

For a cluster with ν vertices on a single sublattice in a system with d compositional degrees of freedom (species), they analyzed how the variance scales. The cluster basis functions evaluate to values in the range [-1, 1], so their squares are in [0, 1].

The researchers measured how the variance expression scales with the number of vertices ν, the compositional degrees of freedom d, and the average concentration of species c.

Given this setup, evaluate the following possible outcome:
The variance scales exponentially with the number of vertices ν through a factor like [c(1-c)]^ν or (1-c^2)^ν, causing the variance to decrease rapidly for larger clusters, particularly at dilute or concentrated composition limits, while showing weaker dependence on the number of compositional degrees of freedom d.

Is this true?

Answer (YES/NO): NO